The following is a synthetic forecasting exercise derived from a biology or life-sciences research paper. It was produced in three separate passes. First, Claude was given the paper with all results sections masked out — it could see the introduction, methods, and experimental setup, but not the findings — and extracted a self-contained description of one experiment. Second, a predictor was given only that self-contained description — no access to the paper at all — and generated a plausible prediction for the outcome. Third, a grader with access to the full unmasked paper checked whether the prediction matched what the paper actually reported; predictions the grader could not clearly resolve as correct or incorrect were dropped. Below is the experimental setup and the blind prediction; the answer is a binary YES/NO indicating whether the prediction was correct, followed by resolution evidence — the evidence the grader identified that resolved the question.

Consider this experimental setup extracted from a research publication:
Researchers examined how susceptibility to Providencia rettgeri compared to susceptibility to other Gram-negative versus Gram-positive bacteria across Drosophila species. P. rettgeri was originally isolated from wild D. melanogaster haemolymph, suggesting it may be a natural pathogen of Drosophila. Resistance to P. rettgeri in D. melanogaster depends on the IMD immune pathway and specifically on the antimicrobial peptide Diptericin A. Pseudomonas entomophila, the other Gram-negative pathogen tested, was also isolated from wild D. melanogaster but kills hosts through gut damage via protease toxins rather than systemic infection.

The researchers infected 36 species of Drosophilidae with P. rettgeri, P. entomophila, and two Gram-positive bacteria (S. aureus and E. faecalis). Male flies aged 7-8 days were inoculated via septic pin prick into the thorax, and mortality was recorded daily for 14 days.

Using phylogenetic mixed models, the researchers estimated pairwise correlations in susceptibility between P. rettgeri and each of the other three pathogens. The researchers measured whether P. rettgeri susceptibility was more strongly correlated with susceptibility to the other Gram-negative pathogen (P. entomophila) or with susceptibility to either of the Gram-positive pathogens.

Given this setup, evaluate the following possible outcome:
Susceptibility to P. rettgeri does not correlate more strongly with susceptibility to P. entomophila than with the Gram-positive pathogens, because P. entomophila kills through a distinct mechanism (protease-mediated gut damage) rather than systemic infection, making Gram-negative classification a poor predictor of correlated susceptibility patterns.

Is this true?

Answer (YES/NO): YES